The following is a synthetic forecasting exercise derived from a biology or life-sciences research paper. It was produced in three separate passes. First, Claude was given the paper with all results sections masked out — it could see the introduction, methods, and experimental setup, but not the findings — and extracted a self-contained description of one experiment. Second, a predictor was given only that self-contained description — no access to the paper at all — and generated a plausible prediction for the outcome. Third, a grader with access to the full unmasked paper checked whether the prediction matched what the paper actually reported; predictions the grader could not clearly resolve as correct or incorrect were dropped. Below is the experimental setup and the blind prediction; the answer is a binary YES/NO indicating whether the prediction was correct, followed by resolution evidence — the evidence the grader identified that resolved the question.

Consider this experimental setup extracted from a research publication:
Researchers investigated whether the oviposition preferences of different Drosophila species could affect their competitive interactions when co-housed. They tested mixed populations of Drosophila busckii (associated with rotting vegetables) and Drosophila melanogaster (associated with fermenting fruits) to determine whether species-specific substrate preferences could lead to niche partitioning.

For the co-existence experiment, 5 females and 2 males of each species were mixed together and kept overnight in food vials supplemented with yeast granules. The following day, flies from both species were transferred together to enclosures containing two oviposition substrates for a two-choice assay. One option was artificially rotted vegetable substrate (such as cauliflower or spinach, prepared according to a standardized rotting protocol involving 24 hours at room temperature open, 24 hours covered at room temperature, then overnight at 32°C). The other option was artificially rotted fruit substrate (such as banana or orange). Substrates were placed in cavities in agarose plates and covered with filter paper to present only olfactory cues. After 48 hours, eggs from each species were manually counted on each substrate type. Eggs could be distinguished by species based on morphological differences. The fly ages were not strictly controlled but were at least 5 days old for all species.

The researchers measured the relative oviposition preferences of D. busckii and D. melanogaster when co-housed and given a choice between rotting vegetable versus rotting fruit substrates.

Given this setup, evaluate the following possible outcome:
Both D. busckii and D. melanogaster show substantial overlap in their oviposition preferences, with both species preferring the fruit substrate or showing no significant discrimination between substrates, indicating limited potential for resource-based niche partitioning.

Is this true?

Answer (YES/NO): NO